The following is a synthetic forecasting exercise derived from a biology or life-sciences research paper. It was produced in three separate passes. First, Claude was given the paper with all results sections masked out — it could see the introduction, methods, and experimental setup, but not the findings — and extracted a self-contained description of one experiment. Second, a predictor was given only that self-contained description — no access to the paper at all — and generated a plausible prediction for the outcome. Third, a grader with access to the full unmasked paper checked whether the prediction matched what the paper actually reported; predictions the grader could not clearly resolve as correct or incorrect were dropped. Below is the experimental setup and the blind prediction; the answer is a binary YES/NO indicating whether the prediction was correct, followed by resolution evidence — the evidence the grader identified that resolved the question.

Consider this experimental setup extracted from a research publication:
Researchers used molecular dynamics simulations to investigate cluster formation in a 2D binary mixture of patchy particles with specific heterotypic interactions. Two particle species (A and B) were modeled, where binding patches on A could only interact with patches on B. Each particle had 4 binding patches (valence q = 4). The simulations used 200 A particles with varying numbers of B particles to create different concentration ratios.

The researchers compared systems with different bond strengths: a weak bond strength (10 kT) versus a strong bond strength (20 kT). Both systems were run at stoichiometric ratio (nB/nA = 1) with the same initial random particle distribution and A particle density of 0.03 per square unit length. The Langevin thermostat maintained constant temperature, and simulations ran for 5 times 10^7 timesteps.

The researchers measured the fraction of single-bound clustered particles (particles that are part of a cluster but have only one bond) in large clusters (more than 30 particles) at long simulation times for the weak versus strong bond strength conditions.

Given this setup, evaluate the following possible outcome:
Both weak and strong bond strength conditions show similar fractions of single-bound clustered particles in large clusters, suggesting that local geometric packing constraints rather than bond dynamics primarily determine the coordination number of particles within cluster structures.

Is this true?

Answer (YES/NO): NO